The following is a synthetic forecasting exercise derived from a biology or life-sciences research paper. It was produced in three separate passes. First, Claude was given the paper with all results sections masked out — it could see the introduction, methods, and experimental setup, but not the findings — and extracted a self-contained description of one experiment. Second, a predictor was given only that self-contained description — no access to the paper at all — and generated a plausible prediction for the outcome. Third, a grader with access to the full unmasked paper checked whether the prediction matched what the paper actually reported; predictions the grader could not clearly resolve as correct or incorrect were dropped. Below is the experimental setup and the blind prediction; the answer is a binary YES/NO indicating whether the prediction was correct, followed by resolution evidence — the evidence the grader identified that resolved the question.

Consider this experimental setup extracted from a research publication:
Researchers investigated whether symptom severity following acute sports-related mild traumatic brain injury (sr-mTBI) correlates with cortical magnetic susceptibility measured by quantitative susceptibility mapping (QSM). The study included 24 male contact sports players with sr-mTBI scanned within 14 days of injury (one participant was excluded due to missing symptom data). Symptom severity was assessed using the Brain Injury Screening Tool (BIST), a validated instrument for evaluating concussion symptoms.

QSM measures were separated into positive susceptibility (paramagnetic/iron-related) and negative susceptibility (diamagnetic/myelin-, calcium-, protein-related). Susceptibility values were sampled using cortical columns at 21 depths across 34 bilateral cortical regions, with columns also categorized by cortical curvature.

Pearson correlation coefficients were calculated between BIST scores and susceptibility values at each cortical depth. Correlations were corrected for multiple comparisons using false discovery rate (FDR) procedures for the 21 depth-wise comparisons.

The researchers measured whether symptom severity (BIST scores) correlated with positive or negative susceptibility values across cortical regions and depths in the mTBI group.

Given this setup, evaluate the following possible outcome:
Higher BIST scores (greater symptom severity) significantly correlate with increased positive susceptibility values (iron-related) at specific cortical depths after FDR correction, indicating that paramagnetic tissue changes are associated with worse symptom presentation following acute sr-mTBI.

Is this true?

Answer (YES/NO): YES